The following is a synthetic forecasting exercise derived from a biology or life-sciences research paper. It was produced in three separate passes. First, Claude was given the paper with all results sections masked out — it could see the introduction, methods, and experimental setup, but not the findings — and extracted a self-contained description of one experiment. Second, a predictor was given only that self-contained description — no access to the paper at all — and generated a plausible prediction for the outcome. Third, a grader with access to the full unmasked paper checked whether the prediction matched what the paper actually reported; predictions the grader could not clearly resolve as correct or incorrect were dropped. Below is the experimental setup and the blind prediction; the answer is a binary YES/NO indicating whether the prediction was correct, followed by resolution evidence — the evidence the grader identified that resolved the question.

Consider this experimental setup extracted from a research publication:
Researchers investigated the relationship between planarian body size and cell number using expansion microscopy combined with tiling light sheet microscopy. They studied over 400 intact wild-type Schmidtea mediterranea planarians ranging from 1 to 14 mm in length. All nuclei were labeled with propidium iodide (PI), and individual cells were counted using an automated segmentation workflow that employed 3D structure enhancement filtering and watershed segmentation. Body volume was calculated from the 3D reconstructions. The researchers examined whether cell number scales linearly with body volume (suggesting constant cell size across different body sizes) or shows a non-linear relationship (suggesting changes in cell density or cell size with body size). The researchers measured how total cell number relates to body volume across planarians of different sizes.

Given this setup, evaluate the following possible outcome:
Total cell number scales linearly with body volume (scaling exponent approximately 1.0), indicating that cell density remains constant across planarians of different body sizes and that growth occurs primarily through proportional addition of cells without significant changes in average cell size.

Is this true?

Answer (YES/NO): YES